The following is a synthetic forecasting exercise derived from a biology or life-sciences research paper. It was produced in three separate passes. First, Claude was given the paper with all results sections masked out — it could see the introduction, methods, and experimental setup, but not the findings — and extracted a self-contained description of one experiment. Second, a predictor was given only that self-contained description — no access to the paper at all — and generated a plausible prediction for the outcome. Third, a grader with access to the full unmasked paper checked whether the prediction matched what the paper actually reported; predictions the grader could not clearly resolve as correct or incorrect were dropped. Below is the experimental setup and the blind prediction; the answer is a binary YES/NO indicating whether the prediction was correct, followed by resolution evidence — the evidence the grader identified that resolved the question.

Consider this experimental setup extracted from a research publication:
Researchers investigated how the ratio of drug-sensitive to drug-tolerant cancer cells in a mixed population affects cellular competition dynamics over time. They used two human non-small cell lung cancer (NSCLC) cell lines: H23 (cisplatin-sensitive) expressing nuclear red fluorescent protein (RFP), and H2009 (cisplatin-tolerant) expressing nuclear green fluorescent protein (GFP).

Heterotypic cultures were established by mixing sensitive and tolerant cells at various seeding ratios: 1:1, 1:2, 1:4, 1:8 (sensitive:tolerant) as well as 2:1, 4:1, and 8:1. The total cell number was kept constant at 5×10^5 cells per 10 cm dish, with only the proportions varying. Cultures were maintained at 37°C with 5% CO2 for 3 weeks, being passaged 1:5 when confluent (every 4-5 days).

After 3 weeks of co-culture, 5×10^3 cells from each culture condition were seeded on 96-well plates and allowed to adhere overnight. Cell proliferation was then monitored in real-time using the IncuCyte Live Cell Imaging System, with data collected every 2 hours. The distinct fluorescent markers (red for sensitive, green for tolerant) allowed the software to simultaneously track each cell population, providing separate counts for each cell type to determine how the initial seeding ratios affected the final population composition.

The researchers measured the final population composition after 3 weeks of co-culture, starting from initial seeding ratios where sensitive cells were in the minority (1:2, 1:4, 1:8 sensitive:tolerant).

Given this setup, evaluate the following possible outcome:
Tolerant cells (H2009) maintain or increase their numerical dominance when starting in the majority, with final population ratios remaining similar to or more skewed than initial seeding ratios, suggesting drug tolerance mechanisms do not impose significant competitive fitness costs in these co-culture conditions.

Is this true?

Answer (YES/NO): NO